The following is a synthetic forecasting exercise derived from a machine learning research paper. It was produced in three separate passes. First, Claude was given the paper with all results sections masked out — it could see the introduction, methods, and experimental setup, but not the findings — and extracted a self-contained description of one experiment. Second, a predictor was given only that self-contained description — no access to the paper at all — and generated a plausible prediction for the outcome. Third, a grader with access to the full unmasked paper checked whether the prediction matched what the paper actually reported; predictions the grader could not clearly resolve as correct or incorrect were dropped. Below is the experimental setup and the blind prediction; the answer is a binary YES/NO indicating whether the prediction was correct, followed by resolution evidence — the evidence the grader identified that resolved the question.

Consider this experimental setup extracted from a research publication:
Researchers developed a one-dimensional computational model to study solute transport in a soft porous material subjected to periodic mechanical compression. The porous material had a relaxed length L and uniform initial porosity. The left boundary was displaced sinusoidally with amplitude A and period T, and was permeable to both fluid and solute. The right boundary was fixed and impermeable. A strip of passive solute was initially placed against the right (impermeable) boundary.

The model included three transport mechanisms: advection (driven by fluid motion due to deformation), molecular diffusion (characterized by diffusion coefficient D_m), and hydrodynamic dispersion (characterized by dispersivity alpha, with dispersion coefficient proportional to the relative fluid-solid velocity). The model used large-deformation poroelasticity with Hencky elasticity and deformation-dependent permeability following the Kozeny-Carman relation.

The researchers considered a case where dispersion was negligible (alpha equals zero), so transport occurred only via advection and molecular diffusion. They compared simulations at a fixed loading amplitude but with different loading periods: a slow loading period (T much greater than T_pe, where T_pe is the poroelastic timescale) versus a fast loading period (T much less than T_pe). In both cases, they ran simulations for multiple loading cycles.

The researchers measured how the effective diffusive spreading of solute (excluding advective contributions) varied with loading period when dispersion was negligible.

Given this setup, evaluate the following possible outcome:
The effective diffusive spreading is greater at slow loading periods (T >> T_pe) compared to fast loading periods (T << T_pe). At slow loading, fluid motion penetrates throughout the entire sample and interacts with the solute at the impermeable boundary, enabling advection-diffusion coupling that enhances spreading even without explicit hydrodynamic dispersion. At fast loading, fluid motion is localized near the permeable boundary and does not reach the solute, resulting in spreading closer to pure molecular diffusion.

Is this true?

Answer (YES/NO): NO